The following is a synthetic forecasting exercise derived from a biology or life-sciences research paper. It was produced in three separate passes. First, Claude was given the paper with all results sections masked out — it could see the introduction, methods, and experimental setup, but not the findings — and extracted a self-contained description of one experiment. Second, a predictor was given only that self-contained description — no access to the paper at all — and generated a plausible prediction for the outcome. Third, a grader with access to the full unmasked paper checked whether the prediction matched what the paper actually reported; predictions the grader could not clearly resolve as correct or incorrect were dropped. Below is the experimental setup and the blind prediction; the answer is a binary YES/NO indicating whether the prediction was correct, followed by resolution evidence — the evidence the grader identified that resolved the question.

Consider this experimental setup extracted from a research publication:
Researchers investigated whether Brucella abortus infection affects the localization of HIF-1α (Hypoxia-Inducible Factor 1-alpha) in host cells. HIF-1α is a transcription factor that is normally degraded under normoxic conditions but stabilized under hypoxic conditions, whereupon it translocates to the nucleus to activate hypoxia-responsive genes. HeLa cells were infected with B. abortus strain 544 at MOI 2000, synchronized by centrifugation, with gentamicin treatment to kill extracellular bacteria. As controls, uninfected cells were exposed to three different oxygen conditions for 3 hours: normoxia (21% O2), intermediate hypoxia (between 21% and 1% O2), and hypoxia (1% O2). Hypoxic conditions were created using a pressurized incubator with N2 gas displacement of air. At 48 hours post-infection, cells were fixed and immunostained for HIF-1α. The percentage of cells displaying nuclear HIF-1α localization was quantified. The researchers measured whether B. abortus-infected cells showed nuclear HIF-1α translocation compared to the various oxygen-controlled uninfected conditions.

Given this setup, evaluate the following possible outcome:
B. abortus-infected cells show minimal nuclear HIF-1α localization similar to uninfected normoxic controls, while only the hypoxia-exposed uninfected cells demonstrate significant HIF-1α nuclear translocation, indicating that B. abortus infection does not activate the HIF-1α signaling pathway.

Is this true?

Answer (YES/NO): NO